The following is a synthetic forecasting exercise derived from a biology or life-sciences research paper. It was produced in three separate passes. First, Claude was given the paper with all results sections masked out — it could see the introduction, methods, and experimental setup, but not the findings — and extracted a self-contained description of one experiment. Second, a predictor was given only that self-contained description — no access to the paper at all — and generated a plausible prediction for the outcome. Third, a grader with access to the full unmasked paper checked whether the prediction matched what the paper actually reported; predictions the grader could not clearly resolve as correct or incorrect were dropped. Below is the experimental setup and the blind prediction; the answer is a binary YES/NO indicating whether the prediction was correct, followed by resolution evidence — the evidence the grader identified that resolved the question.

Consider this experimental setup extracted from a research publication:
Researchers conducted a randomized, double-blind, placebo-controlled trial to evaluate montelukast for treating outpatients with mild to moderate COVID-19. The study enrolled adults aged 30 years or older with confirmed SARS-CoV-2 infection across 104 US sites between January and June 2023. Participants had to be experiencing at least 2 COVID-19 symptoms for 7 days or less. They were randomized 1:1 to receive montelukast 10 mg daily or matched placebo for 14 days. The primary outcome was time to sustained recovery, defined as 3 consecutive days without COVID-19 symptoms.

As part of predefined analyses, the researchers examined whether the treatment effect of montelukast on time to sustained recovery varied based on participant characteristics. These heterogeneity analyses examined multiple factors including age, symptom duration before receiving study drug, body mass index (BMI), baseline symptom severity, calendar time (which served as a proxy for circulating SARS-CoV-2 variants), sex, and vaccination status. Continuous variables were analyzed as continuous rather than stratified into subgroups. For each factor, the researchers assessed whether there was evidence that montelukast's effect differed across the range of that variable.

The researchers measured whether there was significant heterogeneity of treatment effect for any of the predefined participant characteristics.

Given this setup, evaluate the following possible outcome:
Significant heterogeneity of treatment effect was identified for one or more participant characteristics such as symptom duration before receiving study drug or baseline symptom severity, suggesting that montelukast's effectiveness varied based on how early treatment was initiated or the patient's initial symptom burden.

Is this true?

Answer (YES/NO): NO